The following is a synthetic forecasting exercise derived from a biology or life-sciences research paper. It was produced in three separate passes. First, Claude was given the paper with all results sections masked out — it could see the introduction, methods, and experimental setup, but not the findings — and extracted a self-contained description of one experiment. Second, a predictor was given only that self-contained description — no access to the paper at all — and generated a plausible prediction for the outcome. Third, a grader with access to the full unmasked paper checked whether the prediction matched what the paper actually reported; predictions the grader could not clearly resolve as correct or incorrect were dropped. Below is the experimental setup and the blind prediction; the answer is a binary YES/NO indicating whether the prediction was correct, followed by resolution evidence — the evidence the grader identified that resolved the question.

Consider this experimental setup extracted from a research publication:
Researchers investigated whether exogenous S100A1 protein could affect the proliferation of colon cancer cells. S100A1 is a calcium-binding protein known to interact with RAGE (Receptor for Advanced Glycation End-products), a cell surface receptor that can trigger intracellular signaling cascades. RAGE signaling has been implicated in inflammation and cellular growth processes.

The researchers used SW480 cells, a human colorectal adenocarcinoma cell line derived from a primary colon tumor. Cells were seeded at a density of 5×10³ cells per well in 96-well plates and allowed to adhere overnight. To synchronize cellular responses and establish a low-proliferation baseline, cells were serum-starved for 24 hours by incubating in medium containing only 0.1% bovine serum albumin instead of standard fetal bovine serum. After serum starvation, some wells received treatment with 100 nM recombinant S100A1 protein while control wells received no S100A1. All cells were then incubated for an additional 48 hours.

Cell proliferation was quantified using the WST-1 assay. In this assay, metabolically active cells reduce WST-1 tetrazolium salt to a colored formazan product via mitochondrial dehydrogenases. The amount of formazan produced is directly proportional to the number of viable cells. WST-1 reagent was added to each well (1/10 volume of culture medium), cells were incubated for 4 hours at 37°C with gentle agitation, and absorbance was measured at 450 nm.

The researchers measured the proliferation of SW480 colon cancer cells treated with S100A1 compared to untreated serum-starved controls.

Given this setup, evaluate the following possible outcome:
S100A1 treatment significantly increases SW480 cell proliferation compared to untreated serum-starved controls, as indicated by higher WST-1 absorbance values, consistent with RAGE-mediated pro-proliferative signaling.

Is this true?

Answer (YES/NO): YES